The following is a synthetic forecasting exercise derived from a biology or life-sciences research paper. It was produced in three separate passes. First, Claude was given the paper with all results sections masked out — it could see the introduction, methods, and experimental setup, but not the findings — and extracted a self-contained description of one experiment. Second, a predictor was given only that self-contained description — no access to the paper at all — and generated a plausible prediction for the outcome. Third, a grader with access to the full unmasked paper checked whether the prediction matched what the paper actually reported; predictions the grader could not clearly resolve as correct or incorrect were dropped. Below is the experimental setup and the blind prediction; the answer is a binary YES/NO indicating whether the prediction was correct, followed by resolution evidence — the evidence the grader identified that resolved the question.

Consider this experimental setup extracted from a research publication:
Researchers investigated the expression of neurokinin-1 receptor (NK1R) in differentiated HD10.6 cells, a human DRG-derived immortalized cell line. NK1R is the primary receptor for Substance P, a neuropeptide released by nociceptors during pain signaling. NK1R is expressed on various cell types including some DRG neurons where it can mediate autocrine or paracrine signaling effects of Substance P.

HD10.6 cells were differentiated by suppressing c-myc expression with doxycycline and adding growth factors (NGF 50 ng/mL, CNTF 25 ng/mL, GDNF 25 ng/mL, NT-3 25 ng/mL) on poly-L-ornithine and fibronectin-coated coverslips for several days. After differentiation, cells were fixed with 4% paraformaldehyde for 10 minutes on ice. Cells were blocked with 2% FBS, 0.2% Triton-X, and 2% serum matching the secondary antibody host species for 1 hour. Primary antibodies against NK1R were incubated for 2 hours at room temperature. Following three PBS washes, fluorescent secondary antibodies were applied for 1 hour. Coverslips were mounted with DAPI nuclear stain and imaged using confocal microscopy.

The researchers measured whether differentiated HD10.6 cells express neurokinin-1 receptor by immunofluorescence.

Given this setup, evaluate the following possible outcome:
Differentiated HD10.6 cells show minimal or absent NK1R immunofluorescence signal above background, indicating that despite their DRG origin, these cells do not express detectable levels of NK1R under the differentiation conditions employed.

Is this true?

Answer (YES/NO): NO